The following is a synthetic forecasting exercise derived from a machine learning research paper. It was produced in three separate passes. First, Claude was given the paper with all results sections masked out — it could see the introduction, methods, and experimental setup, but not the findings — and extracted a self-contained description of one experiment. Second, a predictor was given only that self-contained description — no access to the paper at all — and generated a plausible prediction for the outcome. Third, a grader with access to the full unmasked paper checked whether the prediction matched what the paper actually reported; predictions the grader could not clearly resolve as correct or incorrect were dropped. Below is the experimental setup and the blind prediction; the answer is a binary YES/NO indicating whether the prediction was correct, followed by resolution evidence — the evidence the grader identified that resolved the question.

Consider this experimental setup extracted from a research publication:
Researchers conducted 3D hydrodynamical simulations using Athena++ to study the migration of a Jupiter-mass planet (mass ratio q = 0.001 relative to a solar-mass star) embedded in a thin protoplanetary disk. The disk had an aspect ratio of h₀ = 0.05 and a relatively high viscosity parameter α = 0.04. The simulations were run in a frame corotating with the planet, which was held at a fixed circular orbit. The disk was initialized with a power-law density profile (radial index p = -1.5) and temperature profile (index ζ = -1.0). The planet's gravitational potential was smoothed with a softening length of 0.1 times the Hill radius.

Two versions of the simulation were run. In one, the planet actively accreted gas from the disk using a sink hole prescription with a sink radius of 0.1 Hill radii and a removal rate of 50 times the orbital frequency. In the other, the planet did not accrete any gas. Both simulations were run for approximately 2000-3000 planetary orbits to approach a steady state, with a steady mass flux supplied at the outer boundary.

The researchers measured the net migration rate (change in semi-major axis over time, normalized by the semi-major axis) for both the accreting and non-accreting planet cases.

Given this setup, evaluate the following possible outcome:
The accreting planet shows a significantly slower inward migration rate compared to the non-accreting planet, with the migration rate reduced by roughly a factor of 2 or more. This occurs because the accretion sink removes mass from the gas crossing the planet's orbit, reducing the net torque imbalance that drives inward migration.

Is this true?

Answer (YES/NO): NO